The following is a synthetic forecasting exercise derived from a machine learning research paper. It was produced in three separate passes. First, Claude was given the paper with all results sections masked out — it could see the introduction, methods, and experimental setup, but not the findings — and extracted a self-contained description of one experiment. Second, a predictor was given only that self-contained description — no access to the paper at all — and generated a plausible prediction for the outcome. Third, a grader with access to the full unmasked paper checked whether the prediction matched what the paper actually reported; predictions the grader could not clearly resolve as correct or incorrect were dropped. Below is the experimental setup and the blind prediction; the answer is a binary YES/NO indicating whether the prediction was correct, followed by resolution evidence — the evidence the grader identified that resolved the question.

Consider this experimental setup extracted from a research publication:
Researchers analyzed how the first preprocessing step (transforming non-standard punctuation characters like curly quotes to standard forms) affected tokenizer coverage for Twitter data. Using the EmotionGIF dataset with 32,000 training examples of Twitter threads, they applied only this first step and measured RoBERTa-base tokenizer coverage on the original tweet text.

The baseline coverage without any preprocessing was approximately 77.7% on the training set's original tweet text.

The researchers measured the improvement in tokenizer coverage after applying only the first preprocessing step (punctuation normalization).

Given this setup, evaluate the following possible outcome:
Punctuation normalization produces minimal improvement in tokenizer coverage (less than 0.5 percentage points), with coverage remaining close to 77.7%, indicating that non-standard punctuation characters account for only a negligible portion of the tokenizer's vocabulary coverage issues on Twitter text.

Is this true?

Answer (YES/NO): YES